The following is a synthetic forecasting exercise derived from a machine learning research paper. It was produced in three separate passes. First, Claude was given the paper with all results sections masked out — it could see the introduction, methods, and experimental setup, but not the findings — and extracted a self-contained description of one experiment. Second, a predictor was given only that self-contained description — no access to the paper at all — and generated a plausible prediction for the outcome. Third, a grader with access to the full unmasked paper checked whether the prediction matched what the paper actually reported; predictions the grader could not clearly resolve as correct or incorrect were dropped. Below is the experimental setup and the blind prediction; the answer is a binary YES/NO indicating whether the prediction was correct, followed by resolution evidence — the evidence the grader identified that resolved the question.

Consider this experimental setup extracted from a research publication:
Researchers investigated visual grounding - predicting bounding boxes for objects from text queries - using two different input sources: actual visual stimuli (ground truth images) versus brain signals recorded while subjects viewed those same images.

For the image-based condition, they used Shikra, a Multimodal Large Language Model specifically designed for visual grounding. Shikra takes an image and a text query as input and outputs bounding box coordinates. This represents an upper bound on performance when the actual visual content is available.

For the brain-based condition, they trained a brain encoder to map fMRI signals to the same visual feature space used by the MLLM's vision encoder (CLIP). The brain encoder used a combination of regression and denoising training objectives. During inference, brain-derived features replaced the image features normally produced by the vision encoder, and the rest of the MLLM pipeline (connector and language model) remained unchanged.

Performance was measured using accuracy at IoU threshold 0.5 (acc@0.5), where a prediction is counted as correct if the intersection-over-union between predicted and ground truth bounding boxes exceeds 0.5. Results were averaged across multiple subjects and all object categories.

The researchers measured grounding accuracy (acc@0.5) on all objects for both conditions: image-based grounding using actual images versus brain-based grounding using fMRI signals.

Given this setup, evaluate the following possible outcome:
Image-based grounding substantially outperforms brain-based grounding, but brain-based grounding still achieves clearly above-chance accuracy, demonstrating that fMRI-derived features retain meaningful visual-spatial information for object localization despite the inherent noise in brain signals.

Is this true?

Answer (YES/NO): YES